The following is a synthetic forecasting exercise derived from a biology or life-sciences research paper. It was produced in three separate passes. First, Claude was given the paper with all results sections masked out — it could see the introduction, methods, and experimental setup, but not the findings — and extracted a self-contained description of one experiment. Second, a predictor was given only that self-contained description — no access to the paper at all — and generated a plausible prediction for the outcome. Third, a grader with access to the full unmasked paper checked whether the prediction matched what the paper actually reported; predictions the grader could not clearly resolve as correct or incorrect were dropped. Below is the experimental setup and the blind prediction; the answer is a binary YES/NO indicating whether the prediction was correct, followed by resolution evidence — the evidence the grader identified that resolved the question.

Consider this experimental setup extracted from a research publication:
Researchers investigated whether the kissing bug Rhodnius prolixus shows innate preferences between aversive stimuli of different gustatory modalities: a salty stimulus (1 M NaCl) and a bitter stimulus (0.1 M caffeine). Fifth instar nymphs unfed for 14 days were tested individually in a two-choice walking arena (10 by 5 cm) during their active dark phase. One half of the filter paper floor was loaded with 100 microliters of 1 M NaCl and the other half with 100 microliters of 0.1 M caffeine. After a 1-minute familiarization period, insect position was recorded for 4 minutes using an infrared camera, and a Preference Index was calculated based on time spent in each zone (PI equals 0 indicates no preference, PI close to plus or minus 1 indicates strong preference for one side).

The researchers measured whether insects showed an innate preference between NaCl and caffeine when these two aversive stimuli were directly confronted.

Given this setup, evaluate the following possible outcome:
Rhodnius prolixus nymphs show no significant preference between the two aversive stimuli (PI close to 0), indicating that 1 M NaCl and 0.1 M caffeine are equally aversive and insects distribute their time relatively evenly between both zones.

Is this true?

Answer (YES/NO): YES